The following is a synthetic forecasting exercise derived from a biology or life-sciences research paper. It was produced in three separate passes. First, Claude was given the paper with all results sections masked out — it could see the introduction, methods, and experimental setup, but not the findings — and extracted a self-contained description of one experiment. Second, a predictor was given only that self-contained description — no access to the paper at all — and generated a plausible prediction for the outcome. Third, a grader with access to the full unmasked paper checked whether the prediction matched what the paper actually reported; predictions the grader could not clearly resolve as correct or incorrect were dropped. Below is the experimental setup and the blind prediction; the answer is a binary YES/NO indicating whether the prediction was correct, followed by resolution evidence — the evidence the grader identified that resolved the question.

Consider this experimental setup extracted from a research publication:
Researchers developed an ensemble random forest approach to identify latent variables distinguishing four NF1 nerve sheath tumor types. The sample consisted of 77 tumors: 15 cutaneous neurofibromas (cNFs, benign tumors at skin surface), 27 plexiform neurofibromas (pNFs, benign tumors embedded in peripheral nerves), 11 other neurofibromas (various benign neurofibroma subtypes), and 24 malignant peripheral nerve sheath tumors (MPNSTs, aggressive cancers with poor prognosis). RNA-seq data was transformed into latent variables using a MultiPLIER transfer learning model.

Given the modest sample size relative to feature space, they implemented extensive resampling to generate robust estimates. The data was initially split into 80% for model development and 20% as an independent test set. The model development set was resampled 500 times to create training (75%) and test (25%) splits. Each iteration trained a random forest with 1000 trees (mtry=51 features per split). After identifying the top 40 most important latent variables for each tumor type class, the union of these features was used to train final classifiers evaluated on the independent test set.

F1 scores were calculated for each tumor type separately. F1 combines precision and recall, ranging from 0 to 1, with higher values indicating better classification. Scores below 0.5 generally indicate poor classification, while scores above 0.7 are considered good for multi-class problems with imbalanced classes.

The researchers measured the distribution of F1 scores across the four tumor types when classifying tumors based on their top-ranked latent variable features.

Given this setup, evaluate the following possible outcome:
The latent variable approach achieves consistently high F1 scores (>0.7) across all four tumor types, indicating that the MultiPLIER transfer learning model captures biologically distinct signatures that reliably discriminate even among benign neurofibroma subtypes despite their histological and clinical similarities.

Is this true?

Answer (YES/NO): YES